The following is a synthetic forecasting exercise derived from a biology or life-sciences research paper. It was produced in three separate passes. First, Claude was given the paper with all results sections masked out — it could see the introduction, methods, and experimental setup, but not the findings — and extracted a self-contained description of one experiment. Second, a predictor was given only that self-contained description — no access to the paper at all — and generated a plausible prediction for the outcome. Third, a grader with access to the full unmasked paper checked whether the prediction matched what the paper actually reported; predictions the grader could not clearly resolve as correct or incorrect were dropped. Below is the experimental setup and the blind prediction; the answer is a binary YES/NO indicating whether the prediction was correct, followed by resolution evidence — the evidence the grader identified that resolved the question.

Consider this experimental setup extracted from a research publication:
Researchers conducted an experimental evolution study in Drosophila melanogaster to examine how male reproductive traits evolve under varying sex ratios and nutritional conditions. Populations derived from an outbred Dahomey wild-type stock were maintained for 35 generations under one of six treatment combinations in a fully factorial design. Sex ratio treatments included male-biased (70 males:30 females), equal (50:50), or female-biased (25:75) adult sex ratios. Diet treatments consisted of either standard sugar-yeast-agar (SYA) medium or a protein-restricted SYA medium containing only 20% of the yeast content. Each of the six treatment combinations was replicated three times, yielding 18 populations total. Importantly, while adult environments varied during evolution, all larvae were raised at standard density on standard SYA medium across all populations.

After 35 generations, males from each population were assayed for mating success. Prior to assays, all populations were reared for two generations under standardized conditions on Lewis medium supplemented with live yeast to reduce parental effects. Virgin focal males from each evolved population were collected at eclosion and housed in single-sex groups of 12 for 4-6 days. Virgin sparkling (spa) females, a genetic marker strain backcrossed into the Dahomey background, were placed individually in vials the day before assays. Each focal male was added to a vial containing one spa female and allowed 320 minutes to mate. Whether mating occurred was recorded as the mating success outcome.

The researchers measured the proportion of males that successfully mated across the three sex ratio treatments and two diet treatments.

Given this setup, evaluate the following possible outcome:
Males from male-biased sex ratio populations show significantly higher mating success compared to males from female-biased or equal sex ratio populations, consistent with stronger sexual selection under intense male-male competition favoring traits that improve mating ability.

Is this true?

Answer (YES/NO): NO